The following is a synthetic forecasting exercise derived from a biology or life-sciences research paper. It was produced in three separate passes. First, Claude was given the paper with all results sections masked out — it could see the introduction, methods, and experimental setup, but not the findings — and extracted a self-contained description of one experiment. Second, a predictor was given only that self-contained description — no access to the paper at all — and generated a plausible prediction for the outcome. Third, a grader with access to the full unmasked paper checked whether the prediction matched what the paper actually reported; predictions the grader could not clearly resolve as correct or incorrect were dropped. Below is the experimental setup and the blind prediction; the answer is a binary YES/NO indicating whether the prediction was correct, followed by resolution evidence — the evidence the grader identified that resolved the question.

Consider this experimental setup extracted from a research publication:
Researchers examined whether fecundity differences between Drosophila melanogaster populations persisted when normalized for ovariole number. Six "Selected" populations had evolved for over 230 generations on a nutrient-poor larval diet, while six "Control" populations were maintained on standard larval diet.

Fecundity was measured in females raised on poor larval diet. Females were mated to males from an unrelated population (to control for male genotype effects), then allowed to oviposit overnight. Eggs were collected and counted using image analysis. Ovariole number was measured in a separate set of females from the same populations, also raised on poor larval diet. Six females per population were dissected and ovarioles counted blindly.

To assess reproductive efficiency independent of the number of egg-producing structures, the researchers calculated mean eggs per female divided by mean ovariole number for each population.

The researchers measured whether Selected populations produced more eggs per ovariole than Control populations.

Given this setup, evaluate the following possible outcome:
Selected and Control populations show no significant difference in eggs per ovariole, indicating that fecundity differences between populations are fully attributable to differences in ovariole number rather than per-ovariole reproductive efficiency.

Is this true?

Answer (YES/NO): NO